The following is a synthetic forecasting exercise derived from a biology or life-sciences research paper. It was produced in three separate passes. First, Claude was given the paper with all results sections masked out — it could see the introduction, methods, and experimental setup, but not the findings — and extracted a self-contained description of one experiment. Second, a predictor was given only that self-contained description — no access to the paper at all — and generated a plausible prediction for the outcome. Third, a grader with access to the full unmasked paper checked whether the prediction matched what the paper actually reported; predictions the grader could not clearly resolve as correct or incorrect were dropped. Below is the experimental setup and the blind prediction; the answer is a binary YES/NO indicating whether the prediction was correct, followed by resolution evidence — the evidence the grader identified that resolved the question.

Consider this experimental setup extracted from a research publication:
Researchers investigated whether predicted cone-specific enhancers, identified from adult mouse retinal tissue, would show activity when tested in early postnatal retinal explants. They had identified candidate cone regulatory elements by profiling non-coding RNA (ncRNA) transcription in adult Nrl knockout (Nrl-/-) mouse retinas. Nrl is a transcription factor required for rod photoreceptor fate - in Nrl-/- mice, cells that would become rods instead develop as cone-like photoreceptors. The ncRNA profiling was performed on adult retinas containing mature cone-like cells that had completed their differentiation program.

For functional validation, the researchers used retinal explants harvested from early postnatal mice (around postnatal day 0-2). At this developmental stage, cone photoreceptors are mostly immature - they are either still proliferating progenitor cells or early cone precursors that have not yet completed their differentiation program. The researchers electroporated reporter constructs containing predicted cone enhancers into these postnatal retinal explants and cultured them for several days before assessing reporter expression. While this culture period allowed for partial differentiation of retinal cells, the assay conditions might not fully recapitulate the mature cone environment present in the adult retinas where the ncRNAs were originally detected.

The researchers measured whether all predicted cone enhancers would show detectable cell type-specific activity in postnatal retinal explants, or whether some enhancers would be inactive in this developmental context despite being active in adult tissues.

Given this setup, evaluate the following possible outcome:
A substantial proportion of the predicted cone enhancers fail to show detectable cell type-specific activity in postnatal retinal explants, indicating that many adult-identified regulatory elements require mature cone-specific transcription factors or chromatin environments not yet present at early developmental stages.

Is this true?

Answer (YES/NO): NO